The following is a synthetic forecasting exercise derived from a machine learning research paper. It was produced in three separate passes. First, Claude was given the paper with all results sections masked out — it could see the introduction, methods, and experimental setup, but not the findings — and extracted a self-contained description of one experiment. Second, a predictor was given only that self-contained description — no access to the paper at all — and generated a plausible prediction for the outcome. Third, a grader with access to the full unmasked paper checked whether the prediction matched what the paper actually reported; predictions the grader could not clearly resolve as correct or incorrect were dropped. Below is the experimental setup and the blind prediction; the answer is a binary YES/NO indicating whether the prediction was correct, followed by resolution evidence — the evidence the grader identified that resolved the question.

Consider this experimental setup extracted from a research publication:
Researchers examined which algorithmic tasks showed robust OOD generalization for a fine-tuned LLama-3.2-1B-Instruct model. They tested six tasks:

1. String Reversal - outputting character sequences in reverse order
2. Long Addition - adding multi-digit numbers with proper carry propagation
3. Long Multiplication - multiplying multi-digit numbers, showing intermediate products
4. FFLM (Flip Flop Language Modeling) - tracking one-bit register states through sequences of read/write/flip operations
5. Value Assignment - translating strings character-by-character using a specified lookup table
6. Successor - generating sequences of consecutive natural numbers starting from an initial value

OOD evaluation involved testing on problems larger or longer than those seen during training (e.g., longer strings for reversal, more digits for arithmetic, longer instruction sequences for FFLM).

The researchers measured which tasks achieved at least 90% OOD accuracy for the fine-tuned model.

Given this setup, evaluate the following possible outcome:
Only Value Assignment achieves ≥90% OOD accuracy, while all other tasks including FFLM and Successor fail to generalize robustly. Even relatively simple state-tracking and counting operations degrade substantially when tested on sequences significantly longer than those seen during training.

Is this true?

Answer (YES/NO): NO